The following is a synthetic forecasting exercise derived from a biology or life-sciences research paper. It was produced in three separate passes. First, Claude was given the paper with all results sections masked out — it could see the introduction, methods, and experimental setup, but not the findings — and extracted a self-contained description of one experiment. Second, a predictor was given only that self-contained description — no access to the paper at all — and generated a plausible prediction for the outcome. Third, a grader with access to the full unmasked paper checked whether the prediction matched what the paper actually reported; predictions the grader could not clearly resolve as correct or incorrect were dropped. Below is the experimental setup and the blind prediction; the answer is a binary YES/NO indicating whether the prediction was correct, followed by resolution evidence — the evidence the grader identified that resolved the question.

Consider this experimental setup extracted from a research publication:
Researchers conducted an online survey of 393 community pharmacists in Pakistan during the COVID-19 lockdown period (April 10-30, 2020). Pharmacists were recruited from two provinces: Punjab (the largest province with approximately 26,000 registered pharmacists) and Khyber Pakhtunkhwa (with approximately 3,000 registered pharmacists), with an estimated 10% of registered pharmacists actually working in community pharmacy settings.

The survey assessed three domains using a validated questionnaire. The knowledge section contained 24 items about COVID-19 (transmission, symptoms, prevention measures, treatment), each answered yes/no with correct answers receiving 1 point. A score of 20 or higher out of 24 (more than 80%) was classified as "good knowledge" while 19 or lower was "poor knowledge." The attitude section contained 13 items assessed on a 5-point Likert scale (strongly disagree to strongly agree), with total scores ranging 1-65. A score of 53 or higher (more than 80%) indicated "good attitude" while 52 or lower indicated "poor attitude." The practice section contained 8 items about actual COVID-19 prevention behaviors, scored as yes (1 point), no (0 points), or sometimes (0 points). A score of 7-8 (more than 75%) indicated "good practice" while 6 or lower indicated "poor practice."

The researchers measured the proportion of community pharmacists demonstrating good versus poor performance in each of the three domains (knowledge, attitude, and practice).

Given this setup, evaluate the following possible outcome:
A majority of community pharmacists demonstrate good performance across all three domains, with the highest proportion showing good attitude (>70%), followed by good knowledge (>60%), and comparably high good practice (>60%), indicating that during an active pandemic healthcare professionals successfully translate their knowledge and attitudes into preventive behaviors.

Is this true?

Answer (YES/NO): NO